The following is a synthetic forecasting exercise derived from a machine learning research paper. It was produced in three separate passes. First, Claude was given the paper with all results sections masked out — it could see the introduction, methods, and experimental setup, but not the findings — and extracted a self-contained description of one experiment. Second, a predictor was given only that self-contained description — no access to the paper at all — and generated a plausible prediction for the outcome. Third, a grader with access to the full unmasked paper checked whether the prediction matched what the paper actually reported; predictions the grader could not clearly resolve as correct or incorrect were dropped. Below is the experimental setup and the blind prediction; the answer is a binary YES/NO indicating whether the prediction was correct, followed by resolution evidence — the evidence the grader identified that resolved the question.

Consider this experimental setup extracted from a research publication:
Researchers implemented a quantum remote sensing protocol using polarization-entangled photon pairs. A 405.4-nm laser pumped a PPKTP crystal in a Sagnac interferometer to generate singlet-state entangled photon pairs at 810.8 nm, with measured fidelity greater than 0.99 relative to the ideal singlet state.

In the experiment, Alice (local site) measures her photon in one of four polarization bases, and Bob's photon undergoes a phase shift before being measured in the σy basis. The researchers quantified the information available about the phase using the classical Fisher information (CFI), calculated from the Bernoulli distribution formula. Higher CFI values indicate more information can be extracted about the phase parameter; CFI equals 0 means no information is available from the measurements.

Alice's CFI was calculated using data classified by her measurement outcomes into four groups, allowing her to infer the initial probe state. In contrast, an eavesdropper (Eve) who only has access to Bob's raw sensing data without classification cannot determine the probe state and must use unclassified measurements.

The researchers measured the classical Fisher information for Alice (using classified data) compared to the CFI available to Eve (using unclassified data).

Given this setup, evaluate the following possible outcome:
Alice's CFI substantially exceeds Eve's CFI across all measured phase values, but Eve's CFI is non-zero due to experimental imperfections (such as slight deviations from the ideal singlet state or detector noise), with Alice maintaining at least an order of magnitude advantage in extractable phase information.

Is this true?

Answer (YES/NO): YES